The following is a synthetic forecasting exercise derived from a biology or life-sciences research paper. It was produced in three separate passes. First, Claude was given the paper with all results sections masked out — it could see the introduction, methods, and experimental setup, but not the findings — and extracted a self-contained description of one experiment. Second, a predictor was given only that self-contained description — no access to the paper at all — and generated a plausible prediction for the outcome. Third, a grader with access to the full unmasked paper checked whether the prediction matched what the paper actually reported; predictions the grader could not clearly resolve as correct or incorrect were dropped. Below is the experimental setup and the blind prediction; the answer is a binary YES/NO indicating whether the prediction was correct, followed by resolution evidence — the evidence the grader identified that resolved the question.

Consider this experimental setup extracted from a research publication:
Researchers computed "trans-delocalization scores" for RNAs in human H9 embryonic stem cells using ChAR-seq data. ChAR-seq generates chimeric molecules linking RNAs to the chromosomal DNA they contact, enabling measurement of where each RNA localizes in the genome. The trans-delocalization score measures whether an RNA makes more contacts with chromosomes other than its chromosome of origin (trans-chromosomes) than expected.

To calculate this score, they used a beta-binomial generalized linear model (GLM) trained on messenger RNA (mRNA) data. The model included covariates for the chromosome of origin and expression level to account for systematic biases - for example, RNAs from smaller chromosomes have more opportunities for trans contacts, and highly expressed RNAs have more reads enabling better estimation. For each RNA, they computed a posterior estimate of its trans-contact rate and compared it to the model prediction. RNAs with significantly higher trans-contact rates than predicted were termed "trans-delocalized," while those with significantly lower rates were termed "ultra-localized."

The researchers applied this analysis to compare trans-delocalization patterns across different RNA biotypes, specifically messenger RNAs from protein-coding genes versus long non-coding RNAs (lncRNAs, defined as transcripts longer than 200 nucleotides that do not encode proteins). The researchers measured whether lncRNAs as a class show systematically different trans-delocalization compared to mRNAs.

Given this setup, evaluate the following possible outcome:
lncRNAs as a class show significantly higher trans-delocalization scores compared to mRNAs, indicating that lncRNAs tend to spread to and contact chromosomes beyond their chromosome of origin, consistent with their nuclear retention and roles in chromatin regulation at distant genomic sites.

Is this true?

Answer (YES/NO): NO